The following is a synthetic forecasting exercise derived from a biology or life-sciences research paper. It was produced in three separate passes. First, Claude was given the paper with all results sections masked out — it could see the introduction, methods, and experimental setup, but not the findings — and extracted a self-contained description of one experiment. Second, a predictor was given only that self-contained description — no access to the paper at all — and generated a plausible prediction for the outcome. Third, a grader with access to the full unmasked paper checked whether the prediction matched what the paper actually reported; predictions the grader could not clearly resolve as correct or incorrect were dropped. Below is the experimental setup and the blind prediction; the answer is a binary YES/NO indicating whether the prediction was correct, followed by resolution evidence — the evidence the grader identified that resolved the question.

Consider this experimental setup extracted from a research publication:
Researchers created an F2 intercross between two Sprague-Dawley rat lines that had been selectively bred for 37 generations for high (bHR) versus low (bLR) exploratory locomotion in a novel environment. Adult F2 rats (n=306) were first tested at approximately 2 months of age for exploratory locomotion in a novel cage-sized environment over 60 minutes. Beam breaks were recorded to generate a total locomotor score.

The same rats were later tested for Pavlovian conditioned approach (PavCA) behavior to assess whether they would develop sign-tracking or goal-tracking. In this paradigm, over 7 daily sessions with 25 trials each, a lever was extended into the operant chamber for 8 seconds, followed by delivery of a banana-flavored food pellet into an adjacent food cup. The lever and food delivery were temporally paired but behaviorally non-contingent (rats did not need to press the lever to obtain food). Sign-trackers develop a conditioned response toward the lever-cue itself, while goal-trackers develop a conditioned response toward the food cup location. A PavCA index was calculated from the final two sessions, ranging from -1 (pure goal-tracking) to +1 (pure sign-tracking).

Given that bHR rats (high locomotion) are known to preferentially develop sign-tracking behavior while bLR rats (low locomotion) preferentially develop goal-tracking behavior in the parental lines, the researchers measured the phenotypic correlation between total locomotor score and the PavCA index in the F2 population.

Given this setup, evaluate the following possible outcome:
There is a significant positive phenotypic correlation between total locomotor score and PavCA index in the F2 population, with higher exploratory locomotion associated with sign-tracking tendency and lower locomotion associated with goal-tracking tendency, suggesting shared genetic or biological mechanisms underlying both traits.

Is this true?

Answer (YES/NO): YES